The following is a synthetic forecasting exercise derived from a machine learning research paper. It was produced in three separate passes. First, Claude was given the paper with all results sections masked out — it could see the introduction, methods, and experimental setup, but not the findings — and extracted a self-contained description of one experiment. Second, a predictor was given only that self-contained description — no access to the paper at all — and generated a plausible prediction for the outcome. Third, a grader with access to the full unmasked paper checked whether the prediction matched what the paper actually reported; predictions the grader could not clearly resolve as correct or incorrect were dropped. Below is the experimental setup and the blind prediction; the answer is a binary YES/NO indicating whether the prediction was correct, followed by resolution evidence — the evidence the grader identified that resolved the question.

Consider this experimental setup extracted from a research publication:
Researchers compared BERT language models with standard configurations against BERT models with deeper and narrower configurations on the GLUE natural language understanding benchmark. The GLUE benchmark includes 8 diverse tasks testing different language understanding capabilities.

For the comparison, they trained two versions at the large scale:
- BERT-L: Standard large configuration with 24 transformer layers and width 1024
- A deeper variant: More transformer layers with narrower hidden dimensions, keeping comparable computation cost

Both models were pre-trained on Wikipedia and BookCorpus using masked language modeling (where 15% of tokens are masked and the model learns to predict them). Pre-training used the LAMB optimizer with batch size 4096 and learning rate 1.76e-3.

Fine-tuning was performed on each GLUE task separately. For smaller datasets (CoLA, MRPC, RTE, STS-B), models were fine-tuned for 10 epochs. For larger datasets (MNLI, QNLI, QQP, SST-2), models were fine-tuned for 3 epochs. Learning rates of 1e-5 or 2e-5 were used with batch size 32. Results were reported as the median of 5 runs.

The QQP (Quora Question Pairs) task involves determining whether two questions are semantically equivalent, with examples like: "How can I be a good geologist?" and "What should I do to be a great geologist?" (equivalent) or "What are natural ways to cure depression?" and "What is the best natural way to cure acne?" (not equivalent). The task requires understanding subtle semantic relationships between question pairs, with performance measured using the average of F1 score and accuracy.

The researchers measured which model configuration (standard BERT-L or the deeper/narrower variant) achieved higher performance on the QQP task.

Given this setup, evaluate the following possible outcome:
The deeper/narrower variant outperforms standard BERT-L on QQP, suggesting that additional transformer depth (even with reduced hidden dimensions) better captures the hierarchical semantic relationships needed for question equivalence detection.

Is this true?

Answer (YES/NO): NO